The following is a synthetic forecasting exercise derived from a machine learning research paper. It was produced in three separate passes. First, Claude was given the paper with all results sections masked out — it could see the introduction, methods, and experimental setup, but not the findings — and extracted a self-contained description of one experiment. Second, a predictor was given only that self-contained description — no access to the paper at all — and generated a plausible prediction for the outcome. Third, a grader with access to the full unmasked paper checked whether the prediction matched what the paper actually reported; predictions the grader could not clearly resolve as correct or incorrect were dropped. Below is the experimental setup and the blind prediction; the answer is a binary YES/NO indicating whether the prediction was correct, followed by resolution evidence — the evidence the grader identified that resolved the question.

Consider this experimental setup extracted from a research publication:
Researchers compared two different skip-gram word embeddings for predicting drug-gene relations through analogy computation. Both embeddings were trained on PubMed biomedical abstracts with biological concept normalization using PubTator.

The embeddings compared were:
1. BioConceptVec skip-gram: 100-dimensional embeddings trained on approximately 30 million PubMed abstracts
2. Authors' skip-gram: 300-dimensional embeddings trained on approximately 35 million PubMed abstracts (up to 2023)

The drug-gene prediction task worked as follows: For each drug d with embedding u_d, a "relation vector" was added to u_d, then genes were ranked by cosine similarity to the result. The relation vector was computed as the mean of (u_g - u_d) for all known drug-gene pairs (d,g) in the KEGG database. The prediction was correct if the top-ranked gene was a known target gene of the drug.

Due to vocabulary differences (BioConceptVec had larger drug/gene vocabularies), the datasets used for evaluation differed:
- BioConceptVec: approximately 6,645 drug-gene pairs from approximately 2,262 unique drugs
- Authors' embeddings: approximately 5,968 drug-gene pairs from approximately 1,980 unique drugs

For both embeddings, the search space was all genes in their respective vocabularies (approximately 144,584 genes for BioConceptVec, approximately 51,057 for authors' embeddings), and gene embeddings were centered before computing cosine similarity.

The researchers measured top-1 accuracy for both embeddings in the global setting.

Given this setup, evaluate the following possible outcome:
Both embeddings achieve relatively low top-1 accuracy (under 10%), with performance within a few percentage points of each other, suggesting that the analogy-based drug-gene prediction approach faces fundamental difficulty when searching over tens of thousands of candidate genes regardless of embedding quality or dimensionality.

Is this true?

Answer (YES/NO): NO